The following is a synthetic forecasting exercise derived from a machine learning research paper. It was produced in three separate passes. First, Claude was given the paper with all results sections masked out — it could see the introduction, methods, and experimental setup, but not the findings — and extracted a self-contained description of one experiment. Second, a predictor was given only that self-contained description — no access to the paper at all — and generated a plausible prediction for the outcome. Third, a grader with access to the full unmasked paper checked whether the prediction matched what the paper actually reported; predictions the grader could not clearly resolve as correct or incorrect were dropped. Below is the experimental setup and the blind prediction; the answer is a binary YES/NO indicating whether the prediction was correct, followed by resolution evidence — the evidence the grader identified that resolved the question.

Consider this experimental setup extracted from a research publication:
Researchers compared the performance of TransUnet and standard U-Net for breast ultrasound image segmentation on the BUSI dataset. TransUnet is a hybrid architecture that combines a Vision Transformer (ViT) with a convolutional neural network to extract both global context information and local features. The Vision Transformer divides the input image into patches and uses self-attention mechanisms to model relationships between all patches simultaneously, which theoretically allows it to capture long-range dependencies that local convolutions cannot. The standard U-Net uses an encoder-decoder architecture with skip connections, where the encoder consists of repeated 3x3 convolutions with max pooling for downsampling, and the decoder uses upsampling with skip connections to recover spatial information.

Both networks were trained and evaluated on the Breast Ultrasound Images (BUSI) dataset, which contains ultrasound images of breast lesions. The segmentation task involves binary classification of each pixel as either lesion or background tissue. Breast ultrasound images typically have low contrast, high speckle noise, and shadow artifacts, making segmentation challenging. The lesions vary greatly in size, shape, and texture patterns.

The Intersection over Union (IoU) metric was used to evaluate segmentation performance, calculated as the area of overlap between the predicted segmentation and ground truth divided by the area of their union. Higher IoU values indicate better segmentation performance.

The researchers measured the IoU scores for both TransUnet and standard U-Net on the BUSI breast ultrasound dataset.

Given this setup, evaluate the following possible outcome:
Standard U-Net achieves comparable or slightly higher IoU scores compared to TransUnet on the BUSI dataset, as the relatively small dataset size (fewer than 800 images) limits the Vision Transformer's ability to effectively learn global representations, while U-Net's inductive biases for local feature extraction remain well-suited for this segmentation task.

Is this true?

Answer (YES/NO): YES